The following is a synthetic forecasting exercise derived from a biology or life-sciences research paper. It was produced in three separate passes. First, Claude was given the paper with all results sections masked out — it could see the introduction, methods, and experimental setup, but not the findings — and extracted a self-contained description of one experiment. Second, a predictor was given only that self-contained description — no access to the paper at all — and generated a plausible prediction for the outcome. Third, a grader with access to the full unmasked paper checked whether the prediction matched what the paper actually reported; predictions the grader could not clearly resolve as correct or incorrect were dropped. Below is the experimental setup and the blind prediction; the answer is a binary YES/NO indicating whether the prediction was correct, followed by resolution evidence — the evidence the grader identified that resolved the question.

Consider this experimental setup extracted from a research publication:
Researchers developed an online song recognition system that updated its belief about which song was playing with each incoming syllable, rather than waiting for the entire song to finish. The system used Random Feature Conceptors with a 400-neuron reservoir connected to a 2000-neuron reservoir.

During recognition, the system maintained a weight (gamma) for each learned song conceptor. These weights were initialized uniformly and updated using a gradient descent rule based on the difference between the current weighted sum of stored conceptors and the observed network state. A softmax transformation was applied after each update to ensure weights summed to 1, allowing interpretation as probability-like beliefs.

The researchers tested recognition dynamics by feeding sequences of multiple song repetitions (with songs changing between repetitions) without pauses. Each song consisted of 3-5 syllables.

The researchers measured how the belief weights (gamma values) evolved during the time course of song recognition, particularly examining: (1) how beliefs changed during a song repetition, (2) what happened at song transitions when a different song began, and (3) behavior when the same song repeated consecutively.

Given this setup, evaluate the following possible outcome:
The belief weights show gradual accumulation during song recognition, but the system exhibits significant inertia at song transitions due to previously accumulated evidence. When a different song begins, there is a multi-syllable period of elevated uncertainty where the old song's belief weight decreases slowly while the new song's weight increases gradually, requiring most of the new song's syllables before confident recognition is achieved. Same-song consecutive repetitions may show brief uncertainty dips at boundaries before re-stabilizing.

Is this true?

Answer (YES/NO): NO